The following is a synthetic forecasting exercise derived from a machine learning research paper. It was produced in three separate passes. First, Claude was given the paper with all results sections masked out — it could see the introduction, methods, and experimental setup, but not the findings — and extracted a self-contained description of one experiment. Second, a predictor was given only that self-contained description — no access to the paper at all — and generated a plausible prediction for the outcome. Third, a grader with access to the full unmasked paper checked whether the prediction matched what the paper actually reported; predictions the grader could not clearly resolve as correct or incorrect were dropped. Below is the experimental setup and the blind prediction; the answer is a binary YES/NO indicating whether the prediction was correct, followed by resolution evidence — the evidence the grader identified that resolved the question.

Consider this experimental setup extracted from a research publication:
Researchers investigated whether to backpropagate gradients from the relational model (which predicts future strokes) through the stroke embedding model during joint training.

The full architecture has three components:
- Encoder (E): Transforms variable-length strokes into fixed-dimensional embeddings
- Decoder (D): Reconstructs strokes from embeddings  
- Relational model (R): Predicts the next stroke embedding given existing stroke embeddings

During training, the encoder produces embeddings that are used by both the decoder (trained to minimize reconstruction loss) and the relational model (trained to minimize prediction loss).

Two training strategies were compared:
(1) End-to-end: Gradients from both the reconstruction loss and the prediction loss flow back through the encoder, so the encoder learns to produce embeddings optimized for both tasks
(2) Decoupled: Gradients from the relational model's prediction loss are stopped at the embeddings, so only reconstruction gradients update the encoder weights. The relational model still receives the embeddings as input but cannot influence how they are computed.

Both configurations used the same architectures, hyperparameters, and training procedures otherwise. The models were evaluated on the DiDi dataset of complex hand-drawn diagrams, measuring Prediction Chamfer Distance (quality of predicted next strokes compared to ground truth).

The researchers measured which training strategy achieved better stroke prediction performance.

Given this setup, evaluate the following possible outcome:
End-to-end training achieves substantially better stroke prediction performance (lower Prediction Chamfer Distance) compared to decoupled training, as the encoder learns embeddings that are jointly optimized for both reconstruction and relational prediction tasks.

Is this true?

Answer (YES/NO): NO